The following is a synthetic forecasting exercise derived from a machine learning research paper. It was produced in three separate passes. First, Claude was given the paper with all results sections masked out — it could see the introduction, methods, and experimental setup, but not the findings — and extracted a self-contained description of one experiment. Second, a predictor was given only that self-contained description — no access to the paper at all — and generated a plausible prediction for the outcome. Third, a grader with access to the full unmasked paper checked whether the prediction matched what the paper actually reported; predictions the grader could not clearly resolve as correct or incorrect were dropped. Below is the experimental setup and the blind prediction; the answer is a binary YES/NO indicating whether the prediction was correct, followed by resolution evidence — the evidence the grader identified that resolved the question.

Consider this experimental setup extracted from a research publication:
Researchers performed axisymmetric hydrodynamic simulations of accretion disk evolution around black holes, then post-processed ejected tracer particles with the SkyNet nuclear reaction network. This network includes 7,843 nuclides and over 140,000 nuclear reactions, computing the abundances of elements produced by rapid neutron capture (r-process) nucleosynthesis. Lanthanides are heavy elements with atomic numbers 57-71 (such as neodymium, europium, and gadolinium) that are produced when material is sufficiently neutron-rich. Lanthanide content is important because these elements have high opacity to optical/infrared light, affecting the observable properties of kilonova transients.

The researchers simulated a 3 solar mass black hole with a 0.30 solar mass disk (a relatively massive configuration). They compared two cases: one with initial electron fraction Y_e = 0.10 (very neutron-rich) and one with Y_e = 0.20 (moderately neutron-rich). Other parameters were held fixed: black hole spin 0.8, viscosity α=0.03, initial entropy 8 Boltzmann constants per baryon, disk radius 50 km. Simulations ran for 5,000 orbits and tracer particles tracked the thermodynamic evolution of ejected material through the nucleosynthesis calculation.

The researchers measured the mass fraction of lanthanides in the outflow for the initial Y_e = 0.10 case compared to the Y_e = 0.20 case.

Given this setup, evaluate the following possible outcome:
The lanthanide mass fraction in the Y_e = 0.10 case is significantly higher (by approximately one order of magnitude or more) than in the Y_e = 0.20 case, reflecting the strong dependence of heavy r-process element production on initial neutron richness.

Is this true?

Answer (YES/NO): NO